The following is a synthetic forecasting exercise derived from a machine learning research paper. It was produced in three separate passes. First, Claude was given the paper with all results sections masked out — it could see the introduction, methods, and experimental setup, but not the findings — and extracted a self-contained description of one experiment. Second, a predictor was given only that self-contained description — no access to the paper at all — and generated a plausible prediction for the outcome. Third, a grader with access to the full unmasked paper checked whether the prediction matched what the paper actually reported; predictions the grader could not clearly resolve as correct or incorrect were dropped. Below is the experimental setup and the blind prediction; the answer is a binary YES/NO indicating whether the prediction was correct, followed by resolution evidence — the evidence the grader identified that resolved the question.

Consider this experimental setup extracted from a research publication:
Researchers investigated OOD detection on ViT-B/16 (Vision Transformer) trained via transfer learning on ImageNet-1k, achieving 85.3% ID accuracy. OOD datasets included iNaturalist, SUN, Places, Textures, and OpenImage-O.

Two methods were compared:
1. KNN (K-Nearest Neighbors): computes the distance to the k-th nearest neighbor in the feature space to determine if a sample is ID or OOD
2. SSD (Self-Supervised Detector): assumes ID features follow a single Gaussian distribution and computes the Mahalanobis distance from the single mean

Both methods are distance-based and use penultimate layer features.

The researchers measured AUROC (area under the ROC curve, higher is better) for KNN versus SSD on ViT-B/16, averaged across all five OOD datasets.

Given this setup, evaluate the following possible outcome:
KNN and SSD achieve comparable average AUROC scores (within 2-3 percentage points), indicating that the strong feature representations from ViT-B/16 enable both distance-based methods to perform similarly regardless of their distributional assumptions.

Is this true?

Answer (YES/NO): NO